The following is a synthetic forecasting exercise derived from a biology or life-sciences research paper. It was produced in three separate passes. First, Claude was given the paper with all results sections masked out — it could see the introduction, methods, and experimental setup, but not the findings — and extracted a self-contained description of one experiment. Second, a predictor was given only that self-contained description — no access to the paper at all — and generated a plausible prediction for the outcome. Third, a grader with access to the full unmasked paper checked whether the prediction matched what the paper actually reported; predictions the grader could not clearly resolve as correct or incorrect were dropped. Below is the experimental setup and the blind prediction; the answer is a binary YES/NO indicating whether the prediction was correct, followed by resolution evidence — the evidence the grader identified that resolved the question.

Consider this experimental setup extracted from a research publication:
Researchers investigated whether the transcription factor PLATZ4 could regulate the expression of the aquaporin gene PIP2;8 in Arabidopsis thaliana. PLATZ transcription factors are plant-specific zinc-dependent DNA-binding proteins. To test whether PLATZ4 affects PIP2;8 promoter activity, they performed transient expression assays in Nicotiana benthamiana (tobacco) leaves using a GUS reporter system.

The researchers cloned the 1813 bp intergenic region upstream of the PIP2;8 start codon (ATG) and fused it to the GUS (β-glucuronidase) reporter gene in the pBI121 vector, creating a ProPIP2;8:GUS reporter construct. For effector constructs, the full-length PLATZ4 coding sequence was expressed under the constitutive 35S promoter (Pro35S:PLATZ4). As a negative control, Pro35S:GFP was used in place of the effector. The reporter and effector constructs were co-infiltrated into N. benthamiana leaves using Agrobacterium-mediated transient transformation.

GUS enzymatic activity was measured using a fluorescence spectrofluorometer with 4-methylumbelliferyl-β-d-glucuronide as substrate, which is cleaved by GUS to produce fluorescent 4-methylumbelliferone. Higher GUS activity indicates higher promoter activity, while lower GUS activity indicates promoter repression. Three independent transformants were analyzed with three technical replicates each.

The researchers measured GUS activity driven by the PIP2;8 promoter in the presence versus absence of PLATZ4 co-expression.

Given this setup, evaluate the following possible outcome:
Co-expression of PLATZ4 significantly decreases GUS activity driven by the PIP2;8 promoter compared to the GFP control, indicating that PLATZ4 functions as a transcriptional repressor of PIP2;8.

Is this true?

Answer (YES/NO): YES